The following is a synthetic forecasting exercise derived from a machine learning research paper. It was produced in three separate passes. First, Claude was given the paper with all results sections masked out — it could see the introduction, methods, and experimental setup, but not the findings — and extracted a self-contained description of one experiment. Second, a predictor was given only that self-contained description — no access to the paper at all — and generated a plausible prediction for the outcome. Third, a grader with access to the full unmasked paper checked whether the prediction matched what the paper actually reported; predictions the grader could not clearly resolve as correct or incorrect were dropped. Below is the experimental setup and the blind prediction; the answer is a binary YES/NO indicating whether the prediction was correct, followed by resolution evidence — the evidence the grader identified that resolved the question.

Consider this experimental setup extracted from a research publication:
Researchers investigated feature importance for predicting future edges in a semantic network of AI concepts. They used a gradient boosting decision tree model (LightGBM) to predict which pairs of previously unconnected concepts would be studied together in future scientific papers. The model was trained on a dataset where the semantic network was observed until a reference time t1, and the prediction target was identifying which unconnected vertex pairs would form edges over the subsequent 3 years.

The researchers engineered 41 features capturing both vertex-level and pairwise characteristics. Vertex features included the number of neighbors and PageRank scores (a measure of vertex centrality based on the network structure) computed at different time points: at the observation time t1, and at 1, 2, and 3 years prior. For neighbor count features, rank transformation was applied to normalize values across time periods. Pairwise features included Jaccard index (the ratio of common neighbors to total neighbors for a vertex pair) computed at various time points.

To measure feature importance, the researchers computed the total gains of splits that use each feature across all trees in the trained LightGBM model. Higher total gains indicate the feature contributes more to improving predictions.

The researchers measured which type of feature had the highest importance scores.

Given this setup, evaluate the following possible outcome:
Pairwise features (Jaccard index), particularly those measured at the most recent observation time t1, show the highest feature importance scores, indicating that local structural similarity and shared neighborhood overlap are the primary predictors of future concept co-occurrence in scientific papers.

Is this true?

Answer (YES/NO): NO